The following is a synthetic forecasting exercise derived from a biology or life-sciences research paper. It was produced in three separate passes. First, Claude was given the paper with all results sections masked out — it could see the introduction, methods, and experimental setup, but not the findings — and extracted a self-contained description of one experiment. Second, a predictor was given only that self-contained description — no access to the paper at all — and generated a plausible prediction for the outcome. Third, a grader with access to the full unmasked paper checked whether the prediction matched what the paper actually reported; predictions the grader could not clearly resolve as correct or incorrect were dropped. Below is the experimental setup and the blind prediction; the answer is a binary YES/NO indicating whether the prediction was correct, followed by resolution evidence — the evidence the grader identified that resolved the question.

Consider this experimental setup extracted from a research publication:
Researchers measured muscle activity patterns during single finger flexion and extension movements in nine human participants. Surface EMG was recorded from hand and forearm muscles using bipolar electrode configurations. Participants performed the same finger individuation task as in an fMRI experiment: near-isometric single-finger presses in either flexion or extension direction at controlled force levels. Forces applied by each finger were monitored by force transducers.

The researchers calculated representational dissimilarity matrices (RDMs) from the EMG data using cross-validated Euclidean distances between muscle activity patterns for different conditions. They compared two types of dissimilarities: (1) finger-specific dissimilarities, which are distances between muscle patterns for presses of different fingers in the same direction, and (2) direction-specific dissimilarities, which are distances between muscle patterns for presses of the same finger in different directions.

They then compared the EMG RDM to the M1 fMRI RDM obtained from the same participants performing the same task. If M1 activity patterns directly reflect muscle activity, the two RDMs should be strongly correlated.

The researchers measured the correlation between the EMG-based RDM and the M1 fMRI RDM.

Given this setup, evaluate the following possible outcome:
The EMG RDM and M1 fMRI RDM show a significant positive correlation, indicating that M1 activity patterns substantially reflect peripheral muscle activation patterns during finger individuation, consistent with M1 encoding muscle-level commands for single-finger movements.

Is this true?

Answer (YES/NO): NO